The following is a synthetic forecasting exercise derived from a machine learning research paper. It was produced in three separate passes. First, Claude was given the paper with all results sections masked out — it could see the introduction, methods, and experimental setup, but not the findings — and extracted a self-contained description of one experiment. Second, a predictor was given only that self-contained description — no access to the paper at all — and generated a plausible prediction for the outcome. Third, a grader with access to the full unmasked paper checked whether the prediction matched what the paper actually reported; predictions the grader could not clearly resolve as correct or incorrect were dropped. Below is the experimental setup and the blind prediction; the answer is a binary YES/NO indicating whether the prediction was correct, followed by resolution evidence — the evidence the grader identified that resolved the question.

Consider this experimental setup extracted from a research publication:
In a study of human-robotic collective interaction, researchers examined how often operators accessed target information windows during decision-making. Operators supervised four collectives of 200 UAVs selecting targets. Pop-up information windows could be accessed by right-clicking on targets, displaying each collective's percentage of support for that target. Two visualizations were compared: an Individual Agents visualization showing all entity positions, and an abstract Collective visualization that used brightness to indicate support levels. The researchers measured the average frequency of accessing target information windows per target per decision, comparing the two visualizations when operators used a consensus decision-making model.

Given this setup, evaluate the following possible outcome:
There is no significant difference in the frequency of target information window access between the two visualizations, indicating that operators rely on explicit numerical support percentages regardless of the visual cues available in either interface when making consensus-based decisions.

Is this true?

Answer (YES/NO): NO